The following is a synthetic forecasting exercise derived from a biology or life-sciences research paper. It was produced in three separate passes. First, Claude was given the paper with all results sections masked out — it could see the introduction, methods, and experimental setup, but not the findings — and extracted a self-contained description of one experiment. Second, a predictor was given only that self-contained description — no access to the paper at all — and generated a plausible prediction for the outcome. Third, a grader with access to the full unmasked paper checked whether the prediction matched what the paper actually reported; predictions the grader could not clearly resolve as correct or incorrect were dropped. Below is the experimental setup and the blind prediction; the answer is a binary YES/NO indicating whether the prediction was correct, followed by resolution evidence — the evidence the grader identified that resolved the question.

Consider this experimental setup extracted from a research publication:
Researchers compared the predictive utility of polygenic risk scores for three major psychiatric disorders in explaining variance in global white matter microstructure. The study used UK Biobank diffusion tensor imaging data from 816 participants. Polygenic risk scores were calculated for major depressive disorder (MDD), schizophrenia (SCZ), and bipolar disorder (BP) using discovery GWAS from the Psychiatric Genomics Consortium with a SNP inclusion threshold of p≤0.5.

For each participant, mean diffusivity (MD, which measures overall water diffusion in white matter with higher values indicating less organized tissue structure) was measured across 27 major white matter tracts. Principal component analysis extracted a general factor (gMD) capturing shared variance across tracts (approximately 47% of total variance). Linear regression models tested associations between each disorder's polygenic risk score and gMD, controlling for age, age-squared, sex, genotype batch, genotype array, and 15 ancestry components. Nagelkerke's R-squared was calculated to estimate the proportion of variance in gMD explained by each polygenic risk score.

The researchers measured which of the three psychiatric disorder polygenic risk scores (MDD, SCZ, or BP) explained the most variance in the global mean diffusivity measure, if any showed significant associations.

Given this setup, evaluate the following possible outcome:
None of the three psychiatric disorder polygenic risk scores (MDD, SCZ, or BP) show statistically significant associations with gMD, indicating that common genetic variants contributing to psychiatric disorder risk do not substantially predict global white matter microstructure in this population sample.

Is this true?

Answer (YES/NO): YES